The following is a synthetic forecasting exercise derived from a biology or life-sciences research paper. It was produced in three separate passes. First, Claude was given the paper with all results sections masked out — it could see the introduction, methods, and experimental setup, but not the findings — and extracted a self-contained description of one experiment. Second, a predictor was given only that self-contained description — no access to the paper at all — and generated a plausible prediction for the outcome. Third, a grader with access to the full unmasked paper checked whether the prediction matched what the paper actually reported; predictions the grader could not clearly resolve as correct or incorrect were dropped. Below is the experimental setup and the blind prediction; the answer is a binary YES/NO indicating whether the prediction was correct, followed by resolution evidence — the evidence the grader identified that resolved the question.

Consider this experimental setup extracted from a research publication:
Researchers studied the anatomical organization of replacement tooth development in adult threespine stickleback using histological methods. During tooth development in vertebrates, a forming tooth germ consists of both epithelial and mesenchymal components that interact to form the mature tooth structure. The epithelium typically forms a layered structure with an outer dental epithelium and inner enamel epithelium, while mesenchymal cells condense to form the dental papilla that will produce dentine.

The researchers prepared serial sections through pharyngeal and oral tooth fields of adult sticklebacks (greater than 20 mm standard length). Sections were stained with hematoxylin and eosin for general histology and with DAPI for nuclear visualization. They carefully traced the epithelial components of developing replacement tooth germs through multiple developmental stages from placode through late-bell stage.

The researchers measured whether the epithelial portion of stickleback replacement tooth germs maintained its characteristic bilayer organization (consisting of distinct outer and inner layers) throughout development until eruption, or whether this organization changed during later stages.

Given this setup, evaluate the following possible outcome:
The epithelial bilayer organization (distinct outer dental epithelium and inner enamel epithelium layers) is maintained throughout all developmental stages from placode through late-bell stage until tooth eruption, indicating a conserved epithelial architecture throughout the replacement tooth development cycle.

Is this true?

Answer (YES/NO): NO